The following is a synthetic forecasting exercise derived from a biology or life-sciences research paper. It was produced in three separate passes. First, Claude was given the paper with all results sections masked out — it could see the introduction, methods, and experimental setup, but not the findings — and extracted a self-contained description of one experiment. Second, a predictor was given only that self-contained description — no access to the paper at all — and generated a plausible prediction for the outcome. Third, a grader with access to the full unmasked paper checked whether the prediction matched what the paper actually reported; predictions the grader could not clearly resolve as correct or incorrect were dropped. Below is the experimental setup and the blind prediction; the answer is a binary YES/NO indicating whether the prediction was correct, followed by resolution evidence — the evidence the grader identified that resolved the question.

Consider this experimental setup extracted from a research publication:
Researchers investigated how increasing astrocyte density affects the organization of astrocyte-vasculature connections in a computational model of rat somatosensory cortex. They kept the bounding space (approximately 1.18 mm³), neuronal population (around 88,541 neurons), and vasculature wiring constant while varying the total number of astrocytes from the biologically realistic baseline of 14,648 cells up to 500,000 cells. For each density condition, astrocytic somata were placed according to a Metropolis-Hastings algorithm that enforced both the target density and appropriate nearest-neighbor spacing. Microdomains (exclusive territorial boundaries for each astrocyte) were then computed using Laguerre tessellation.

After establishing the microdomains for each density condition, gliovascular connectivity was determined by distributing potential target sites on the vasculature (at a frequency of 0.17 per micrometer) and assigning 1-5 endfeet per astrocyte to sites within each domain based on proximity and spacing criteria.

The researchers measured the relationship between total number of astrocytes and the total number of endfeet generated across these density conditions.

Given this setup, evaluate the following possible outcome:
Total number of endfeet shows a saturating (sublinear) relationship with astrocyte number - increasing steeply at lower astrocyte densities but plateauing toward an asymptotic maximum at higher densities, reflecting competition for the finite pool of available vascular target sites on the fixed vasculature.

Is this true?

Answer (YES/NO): YES